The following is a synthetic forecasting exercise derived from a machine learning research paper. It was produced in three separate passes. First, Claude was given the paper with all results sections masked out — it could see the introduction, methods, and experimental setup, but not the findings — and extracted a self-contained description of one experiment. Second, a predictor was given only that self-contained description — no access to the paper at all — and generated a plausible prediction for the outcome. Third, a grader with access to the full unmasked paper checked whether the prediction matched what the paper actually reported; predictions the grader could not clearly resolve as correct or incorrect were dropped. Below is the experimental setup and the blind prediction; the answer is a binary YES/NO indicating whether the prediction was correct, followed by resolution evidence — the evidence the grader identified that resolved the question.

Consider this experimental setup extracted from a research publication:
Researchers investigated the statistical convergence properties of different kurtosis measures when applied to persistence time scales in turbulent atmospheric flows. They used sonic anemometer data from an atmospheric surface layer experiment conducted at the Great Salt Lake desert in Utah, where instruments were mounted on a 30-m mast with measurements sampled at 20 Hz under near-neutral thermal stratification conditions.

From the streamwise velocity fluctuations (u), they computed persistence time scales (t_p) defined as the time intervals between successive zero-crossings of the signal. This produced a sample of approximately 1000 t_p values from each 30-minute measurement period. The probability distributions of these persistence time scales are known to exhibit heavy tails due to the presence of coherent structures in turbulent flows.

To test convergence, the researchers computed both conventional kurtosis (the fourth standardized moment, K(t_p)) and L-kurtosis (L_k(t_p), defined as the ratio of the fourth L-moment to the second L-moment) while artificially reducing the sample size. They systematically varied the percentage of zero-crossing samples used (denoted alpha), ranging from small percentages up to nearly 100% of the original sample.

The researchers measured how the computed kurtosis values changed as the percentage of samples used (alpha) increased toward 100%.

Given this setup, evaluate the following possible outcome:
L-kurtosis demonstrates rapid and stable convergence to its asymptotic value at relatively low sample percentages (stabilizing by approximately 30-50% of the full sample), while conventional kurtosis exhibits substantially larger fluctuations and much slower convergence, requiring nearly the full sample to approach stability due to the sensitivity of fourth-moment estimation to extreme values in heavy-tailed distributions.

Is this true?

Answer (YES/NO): NO